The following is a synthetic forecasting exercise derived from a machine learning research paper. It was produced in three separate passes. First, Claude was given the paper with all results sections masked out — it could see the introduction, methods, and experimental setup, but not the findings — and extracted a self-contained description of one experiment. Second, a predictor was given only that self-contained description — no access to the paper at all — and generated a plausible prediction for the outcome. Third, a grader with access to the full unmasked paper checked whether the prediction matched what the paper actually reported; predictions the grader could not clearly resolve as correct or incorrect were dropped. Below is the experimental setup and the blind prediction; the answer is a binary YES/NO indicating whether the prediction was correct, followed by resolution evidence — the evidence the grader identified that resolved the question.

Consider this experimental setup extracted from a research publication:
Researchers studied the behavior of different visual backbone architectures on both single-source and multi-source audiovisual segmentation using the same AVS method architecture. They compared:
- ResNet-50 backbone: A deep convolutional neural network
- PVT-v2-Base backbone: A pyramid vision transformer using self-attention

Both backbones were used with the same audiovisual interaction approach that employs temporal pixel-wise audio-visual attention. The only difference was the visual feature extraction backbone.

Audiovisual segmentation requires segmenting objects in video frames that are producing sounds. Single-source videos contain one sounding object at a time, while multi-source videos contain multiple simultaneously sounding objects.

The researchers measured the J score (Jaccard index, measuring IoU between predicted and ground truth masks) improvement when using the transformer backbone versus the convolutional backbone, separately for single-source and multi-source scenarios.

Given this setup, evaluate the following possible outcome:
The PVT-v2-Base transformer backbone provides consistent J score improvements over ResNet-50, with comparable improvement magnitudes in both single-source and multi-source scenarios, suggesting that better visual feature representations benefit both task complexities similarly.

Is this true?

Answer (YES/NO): YES